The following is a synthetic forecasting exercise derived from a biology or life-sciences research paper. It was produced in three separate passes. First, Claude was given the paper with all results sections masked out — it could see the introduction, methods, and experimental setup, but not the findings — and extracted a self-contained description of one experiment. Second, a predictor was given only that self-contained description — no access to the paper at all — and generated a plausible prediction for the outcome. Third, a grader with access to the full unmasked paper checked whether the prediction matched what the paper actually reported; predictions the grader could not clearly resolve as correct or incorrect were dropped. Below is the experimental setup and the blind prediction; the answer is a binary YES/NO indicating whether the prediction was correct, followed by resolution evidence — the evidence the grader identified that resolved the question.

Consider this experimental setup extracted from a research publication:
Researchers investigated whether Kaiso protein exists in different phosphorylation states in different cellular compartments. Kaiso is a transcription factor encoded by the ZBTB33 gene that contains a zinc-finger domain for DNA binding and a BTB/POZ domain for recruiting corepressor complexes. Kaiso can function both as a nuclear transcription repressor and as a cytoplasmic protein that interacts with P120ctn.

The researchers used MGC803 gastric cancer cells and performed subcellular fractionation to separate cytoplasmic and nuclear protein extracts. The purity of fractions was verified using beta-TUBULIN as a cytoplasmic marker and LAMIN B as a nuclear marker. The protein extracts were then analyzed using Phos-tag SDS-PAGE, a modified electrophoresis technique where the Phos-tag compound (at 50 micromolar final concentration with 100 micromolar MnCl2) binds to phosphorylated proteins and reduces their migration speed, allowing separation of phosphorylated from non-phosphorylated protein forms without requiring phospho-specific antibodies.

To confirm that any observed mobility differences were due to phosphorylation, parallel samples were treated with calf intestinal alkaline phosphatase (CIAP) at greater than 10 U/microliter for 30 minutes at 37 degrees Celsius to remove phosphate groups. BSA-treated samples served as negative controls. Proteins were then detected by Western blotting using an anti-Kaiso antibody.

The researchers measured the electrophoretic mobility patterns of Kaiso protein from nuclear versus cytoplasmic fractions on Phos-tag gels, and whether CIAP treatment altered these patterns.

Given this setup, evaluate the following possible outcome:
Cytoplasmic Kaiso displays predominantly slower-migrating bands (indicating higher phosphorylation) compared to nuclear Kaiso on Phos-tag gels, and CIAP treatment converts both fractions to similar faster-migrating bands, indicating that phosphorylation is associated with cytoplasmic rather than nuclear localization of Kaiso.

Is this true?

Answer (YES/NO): YES